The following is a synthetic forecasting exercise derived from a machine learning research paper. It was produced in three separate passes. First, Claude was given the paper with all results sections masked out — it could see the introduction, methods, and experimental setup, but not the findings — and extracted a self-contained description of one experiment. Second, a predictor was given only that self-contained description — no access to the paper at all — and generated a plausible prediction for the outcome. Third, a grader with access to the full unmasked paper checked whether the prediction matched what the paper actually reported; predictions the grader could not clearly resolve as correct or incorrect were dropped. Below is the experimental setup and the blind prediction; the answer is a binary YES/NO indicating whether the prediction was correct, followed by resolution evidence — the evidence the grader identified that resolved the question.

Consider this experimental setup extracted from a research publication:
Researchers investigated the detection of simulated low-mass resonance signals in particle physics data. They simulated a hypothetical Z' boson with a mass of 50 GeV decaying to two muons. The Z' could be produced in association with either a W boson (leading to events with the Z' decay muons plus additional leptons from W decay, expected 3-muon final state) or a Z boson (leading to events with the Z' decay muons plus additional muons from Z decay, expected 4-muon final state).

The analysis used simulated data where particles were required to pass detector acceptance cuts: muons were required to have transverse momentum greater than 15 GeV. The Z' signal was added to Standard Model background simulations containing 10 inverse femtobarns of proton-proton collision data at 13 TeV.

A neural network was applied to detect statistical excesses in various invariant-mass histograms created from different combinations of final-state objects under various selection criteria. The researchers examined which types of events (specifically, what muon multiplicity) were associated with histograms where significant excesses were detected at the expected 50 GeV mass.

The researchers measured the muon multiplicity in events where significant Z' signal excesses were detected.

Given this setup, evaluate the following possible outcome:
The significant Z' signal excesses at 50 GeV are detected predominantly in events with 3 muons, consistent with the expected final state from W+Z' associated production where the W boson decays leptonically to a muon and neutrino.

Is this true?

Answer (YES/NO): NO